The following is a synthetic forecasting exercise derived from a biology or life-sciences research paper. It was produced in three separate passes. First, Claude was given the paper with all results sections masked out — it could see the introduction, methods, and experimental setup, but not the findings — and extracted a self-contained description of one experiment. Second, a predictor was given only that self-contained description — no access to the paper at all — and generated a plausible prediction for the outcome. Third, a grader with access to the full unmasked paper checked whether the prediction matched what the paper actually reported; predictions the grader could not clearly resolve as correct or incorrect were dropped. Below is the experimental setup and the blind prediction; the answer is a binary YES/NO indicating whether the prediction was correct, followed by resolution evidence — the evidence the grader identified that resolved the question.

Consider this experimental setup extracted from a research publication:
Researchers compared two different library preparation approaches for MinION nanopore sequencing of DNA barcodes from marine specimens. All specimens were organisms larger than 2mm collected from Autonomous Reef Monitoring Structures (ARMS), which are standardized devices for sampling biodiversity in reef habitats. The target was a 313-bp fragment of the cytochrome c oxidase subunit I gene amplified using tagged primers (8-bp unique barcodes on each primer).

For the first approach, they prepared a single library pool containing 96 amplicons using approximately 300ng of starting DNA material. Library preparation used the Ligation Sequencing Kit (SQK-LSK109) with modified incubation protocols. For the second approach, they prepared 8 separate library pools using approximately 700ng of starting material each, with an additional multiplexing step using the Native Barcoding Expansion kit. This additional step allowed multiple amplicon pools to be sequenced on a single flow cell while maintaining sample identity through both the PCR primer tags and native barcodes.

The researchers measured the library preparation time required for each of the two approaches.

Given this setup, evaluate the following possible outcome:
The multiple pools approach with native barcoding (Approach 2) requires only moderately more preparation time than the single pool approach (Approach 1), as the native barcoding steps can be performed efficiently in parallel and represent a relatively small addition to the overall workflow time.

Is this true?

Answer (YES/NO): NO